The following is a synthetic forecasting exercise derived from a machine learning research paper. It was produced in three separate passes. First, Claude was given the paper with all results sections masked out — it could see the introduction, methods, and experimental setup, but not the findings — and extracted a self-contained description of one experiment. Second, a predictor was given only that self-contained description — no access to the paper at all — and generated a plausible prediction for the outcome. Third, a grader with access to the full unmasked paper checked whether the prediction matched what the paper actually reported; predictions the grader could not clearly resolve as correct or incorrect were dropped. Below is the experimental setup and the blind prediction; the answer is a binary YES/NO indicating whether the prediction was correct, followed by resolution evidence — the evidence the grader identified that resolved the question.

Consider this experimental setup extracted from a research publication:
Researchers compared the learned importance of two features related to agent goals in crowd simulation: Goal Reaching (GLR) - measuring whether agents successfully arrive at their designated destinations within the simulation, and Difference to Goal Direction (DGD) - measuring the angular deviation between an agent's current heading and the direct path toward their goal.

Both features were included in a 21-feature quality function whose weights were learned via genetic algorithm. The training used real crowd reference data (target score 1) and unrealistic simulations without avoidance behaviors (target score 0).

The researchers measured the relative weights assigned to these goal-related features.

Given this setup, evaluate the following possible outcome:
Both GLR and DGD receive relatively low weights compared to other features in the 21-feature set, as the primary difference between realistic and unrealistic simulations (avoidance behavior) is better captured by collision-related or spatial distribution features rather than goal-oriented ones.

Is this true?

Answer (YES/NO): YES